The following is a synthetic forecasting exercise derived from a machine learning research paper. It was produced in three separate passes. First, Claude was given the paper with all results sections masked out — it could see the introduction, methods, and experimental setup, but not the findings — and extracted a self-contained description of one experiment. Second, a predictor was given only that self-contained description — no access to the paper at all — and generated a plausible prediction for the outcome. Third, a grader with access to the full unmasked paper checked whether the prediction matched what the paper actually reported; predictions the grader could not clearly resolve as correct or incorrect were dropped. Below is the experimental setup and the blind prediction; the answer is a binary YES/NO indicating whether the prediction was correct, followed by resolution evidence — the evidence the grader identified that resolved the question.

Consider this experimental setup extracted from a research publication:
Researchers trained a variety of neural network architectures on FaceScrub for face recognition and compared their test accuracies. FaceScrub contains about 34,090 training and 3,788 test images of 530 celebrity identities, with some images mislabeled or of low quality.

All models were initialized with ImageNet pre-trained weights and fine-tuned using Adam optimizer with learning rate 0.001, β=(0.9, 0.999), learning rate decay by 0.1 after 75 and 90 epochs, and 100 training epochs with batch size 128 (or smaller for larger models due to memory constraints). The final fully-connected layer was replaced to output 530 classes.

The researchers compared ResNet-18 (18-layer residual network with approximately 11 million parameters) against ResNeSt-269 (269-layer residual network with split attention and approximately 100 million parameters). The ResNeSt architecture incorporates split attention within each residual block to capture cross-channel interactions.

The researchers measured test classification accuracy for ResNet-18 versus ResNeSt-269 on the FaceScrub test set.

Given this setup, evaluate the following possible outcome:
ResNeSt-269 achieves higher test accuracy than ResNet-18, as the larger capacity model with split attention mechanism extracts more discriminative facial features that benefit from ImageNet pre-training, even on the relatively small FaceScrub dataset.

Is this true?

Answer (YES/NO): YES